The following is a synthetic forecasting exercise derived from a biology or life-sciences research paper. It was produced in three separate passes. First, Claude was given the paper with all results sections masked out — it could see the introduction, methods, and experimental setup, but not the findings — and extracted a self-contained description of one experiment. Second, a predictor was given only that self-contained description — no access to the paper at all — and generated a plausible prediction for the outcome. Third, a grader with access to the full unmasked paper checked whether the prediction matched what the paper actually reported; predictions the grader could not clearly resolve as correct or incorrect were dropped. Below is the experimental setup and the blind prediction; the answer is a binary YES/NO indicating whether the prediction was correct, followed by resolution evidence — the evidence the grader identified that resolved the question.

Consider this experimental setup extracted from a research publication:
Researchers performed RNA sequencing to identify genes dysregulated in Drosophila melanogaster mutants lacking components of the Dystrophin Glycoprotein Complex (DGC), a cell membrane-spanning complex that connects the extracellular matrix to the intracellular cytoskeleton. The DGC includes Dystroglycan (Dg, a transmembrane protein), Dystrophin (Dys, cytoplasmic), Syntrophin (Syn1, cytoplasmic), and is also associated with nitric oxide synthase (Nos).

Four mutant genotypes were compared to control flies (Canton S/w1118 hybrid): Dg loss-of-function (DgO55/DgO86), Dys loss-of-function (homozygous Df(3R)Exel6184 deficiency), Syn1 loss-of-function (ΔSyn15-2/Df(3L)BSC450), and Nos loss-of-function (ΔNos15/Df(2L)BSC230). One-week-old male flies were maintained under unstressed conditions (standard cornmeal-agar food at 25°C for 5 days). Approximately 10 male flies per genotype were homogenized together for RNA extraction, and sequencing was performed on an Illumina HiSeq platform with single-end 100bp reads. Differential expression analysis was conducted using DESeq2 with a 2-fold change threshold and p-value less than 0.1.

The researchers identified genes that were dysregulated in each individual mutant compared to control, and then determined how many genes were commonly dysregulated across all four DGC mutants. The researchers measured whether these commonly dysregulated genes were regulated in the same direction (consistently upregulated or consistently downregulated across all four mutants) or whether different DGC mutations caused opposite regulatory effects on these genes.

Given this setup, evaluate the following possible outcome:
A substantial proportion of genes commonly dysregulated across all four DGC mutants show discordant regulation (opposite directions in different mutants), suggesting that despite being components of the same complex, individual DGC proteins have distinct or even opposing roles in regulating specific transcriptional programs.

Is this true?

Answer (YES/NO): NO